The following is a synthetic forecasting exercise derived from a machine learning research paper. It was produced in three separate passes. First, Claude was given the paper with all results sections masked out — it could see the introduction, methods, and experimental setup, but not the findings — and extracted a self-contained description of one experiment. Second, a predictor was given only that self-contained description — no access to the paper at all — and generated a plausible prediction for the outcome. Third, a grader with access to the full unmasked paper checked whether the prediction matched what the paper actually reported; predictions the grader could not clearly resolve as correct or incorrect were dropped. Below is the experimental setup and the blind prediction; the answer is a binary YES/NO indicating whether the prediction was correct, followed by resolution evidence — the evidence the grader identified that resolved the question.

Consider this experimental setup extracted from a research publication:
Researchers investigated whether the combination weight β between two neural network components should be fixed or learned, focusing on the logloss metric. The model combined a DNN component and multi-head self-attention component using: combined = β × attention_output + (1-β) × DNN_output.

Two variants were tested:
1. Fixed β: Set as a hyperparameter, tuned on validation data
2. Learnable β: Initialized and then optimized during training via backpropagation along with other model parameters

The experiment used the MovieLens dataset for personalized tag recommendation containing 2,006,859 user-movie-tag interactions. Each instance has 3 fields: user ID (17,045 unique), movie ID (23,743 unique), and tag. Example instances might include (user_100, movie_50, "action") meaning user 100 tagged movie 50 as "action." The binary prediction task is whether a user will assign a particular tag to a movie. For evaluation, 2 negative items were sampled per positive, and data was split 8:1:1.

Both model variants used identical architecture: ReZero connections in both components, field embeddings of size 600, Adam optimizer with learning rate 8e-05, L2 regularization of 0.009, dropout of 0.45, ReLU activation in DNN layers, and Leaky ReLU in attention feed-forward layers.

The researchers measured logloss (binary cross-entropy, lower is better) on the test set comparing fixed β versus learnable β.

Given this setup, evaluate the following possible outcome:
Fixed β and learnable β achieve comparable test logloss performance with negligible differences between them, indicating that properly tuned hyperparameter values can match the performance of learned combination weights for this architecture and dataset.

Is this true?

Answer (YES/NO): NO